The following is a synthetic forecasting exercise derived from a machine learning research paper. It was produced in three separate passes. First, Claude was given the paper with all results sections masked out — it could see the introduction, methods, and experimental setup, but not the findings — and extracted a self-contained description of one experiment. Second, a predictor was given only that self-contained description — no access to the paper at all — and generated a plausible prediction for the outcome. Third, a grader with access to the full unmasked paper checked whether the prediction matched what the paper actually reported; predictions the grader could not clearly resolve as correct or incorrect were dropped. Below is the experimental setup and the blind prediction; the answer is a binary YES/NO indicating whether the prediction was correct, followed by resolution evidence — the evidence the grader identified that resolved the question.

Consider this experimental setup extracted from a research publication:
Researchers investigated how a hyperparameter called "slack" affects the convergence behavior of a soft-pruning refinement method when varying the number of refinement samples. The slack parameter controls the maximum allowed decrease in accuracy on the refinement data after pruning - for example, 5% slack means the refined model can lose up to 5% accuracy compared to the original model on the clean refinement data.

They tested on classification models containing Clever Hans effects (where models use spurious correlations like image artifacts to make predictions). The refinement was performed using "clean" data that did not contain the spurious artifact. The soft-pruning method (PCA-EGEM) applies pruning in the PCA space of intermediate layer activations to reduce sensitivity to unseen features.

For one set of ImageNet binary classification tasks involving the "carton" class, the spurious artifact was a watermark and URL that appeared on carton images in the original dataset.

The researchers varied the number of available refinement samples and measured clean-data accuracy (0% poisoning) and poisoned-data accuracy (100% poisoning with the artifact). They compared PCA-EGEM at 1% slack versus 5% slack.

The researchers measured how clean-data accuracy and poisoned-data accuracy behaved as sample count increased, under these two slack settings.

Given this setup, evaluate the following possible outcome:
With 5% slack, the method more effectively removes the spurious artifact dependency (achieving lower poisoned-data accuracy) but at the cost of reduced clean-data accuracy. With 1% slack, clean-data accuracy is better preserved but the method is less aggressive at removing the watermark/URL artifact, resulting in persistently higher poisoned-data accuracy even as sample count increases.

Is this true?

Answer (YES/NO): NO